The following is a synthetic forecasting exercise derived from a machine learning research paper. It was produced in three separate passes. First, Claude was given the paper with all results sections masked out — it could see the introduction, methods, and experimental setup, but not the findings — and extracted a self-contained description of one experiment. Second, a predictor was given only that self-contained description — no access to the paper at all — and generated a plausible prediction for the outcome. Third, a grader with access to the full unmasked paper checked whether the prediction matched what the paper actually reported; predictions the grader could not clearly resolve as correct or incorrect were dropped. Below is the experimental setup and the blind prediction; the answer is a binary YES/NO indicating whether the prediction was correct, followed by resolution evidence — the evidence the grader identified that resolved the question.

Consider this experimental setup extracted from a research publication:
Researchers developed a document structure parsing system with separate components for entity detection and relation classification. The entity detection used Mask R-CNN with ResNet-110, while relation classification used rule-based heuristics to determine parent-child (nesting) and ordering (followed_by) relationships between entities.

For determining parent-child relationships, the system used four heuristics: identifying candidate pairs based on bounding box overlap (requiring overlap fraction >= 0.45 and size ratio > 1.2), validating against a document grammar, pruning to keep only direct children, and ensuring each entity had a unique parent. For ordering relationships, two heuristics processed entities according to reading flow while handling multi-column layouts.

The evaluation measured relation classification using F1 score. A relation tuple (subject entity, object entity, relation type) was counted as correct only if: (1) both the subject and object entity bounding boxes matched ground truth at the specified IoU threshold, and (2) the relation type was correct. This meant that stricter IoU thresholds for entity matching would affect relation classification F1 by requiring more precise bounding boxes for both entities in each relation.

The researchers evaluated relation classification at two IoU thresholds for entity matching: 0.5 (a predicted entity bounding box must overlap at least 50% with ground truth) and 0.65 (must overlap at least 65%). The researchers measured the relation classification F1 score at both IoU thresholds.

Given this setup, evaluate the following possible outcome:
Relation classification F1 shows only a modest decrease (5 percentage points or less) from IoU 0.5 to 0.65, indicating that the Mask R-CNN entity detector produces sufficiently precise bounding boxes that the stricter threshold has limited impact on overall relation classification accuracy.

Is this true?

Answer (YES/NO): NO